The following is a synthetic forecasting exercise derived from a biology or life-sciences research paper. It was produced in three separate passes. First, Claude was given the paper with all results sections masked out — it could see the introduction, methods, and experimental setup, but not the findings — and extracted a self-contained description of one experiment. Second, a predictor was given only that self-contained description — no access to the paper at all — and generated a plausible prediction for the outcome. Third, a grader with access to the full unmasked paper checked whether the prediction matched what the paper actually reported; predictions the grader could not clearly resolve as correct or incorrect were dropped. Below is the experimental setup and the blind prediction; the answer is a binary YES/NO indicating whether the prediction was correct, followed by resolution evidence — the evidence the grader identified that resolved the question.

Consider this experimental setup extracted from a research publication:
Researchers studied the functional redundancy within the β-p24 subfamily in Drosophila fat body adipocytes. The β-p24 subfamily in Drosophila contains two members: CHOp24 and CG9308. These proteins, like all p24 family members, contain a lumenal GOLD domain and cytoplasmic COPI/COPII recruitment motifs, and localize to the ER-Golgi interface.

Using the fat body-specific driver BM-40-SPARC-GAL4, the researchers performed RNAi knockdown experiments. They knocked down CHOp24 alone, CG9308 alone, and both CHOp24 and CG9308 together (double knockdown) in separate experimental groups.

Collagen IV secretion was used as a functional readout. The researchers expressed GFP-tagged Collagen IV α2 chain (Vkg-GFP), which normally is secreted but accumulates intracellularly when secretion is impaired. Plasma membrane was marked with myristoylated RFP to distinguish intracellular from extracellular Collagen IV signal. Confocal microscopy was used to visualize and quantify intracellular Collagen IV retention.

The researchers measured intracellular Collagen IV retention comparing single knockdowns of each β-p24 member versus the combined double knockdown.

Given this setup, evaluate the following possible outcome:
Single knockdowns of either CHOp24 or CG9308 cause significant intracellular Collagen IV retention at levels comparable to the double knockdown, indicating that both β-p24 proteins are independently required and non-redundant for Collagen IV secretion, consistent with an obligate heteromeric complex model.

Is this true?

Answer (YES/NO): NO